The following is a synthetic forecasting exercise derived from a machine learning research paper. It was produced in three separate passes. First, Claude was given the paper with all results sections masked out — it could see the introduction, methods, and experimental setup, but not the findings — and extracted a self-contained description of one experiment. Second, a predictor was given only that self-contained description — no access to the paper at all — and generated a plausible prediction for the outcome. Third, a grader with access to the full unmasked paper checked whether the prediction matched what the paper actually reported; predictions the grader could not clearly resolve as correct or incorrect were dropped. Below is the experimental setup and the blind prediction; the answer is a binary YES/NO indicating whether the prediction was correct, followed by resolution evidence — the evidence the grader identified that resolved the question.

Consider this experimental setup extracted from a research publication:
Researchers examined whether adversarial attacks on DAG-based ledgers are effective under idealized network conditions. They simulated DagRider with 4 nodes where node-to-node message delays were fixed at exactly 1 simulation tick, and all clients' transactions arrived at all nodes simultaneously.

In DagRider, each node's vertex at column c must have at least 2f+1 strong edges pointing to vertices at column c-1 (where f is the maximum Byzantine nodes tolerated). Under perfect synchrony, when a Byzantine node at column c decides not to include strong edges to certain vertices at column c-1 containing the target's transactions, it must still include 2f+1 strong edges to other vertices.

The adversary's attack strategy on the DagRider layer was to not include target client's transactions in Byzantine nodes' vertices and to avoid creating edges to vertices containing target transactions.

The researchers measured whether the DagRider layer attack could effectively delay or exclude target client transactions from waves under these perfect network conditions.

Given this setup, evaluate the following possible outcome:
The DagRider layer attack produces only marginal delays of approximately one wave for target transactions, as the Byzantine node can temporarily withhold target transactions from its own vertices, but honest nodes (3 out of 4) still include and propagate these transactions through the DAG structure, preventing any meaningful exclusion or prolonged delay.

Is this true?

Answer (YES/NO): NO